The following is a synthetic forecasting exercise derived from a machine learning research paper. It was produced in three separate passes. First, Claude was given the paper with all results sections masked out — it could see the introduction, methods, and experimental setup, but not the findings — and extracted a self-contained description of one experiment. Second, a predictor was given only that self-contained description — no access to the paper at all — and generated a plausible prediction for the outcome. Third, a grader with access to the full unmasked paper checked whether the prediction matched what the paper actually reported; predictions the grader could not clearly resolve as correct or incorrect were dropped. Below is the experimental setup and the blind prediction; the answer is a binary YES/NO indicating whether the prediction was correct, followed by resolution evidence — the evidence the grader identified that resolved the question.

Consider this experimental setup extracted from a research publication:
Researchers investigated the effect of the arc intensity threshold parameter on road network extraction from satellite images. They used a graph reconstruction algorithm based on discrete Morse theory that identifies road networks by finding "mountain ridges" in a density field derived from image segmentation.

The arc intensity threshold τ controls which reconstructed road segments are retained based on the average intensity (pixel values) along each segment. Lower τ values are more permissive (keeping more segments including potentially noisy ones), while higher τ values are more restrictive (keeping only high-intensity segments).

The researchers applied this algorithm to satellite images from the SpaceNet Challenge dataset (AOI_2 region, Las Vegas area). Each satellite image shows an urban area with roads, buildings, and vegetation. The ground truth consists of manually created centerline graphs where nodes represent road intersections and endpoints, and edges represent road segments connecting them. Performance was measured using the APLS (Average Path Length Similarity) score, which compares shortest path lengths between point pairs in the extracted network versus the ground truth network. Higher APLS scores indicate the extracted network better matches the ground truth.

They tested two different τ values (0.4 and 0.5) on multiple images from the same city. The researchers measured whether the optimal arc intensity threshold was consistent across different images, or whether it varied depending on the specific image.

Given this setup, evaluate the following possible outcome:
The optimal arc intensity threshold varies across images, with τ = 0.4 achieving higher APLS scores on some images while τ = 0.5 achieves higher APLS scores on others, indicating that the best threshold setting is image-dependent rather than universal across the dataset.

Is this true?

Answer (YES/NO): YES